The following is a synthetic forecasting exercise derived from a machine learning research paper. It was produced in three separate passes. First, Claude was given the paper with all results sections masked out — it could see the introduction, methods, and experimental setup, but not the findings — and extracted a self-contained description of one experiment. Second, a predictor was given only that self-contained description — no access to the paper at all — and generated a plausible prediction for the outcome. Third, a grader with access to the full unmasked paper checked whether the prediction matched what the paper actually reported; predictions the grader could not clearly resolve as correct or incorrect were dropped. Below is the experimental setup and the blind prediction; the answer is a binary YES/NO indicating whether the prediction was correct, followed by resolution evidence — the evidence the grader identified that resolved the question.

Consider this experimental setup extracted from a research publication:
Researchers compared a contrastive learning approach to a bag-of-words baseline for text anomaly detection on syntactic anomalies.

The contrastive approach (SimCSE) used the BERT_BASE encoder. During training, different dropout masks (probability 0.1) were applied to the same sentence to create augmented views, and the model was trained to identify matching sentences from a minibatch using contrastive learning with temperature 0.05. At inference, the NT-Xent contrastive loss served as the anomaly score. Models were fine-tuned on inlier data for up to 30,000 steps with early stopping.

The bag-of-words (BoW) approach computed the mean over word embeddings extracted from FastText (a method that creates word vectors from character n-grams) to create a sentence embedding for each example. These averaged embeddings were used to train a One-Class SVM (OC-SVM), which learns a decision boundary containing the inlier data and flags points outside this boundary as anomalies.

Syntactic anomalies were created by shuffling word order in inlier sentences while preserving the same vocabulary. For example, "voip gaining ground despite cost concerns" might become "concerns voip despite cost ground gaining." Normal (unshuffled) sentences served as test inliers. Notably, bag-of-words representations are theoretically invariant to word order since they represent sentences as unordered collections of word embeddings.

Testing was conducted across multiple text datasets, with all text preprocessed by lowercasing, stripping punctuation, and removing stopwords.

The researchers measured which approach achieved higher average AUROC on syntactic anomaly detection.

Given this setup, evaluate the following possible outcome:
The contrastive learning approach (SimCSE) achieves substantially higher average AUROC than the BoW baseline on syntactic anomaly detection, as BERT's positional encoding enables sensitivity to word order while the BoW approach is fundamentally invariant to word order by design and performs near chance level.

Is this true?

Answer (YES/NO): NO